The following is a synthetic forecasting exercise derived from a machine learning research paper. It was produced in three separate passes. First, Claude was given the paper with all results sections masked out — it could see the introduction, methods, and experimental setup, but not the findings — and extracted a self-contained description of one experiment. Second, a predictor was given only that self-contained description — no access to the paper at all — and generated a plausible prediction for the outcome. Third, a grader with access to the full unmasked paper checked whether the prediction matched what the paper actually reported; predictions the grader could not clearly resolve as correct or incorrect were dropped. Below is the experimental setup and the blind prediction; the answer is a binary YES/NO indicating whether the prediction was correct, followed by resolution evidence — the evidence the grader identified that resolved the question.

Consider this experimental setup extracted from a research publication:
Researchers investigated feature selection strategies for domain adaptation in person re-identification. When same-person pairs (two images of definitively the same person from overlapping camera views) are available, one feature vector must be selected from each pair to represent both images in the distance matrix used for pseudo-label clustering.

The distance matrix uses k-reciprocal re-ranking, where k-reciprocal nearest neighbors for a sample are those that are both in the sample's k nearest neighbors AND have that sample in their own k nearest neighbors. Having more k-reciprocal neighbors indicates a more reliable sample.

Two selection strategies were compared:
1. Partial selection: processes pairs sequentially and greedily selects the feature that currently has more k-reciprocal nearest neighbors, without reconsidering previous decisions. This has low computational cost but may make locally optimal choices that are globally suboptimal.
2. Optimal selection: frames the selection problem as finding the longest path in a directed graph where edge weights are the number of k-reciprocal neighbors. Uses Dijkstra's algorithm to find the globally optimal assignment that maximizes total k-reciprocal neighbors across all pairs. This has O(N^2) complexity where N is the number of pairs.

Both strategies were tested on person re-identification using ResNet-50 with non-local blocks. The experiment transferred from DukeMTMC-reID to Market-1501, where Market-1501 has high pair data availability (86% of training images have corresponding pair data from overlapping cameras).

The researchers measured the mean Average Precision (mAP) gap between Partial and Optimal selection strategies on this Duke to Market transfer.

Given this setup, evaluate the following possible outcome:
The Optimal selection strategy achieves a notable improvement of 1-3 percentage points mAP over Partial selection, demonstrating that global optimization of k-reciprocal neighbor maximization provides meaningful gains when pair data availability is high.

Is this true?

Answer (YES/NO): NO